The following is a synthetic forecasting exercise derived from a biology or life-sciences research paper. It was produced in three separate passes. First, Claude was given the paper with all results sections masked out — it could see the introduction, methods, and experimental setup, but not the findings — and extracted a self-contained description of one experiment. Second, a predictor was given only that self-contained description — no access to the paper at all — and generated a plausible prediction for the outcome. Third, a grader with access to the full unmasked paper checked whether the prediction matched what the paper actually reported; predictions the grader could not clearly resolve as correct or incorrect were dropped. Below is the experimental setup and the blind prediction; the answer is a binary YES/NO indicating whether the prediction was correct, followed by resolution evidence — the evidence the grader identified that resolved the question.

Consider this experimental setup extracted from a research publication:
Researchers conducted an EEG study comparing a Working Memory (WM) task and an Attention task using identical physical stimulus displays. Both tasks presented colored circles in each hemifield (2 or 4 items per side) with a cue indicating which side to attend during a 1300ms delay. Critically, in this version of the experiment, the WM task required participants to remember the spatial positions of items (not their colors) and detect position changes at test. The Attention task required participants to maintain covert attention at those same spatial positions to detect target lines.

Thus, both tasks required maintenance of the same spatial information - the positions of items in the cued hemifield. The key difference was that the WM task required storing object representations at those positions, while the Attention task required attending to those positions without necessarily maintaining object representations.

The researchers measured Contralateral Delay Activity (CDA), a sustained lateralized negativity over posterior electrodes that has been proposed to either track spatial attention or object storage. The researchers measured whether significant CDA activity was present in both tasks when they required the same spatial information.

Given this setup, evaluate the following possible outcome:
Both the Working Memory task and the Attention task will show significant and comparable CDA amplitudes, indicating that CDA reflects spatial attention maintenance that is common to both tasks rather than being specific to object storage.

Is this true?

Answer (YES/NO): NO